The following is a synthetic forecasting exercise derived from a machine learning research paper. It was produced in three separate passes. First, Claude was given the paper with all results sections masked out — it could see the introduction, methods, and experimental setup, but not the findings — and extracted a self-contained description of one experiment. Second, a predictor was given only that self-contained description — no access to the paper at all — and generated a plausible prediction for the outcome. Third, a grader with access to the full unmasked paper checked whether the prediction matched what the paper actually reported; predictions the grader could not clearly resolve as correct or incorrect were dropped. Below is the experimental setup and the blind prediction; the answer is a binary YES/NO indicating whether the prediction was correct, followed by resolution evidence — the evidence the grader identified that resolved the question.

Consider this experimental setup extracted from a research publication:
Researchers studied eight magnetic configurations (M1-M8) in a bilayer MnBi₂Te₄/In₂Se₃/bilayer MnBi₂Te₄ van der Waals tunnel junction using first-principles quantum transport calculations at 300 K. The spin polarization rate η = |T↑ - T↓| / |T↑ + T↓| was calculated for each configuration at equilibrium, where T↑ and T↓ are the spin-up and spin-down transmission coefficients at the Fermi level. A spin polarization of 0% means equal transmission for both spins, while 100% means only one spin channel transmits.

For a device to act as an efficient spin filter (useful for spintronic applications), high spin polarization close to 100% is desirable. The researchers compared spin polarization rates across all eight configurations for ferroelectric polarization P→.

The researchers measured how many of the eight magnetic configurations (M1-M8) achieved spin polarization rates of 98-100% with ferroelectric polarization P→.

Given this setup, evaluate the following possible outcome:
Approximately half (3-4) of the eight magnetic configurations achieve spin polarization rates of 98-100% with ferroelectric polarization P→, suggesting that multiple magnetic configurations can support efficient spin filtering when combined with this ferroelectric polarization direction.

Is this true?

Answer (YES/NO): YES